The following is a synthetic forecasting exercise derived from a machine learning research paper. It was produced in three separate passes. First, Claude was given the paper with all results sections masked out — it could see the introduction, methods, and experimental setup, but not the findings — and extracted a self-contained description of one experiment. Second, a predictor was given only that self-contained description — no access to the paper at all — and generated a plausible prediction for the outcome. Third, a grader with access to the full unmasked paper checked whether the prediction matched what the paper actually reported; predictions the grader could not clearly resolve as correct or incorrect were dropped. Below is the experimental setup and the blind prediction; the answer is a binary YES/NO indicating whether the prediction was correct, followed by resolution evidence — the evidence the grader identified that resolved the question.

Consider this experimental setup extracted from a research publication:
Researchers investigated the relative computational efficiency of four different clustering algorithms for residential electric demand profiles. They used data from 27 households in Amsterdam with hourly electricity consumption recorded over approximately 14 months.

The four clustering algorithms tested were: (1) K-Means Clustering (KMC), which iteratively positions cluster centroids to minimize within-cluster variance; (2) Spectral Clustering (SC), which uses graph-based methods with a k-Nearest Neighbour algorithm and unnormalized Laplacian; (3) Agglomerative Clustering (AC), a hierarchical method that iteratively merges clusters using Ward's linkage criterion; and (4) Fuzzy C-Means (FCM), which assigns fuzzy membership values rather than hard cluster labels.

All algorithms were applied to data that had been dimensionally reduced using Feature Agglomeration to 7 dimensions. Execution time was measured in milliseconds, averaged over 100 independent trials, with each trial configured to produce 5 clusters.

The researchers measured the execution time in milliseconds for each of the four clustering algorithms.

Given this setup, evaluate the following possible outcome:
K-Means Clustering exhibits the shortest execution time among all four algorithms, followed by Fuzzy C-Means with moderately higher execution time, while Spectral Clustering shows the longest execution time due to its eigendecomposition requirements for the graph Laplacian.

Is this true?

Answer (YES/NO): NO